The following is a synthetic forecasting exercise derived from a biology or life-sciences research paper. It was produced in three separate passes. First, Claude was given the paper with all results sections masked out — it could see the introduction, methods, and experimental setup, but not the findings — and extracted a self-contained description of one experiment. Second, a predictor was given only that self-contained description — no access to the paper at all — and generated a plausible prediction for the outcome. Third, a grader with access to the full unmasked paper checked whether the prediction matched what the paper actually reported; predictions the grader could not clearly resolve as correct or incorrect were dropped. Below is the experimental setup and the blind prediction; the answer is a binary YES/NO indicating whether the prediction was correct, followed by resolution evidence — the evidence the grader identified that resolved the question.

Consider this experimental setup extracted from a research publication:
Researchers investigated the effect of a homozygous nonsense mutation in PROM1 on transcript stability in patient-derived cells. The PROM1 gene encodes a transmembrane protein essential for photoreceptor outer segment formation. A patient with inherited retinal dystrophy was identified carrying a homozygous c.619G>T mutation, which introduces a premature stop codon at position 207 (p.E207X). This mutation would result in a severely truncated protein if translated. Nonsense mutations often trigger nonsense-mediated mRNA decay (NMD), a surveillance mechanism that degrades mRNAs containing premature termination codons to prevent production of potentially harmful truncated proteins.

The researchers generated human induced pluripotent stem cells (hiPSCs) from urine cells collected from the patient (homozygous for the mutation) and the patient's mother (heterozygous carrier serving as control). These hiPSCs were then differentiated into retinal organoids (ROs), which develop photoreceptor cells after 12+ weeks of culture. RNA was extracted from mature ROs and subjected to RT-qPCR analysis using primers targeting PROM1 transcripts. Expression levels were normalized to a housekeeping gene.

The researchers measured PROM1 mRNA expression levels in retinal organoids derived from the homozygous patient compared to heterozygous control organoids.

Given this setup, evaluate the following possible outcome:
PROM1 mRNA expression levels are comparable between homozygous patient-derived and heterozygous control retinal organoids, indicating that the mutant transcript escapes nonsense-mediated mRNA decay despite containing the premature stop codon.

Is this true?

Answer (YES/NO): NO